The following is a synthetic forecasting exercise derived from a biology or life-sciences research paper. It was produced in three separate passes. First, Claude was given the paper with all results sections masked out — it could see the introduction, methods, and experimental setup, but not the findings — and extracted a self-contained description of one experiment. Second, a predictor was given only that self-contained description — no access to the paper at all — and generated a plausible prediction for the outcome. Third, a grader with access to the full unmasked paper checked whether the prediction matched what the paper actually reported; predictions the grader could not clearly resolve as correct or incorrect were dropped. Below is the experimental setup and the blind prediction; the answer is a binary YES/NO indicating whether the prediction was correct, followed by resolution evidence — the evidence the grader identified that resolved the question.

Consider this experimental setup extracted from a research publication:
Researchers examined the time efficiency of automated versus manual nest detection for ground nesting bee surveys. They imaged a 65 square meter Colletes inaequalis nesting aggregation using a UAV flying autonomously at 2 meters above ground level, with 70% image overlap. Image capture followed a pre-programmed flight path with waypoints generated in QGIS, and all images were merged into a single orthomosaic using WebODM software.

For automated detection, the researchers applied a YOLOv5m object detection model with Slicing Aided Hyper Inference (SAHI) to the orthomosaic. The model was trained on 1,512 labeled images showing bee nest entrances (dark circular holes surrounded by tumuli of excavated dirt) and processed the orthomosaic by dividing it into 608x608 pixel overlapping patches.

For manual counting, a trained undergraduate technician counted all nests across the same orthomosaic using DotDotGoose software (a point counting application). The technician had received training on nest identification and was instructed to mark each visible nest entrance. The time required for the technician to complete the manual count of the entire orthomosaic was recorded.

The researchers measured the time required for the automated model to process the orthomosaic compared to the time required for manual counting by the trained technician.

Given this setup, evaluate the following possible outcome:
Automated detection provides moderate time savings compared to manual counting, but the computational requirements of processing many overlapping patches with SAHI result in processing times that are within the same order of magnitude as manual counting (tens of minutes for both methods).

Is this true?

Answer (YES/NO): NO